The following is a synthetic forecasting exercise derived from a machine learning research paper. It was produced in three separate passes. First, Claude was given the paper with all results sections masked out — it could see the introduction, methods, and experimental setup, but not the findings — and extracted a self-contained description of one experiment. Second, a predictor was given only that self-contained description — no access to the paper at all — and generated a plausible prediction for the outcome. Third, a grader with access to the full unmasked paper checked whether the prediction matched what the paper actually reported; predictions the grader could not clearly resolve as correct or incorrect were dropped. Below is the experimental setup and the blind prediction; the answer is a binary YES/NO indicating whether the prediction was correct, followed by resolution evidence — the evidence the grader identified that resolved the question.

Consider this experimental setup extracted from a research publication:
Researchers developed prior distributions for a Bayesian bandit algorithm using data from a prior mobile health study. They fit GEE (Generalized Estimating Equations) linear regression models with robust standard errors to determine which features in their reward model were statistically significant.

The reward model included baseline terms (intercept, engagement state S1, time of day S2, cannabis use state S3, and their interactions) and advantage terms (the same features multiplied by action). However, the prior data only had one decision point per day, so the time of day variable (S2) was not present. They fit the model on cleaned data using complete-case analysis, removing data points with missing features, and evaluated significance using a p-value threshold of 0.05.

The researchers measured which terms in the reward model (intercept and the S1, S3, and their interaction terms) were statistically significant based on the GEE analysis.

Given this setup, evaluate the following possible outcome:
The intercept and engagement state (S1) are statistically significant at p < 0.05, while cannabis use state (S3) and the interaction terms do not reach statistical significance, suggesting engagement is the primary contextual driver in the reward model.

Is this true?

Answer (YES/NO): NO